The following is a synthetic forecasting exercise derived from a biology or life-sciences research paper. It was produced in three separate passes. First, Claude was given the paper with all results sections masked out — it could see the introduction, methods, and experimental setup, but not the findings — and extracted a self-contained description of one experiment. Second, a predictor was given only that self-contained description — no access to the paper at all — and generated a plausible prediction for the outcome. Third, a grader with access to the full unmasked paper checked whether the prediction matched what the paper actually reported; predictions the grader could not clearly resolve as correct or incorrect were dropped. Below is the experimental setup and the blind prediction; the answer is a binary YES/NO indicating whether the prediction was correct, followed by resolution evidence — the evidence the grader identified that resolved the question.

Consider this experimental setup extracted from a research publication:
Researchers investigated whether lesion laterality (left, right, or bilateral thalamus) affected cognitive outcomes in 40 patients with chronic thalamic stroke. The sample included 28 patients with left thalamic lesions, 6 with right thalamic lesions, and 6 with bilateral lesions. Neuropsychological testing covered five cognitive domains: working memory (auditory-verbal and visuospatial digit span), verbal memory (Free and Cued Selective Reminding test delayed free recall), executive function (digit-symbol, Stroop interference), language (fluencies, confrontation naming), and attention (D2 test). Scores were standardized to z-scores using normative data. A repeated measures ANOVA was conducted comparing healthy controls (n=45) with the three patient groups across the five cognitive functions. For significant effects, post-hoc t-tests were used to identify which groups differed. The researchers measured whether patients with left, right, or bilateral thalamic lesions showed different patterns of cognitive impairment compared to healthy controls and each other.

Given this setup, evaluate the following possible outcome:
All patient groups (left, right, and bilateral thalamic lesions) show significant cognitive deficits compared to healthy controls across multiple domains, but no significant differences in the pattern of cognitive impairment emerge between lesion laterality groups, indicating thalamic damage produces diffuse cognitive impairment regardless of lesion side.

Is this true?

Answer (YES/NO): NO